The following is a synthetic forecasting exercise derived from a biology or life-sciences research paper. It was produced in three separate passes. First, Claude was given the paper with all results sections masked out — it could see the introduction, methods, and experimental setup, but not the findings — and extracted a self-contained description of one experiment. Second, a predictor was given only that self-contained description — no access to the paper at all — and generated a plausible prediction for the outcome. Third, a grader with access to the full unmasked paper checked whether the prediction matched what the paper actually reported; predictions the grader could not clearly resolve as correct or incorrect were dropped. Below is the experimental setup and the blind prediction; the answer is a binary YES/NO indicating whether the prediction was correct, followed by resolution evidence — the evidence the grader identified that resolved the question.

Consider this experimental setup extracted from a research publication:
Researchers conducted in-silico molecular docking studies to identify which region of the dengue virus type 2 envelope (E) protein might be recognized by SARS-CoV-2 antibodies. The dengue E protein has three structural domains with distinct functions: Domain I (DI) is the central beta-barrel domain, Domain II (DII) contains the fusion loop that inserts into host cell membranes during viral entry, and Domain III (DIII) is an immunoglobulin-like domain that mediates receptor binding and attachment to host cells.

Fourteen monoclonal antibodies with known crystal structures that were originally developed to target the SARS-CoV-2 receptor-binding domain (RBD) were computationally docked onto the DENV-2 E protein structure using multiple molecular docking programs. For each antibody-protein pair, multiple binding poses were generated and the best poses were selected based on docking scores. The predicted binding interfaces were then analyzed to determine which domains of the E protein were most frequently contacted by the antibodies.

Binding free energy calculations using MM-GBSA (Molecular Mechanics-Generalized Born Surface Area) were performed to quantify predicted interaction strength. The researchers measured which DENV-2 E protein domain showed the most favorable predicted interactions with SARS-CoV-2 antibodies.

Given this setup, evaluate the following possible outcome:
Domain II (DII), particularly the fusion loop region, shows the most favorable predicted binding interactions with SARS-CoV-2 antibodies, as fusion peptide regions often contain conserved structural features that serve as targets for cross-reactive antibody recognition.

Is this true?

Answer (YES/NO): YES